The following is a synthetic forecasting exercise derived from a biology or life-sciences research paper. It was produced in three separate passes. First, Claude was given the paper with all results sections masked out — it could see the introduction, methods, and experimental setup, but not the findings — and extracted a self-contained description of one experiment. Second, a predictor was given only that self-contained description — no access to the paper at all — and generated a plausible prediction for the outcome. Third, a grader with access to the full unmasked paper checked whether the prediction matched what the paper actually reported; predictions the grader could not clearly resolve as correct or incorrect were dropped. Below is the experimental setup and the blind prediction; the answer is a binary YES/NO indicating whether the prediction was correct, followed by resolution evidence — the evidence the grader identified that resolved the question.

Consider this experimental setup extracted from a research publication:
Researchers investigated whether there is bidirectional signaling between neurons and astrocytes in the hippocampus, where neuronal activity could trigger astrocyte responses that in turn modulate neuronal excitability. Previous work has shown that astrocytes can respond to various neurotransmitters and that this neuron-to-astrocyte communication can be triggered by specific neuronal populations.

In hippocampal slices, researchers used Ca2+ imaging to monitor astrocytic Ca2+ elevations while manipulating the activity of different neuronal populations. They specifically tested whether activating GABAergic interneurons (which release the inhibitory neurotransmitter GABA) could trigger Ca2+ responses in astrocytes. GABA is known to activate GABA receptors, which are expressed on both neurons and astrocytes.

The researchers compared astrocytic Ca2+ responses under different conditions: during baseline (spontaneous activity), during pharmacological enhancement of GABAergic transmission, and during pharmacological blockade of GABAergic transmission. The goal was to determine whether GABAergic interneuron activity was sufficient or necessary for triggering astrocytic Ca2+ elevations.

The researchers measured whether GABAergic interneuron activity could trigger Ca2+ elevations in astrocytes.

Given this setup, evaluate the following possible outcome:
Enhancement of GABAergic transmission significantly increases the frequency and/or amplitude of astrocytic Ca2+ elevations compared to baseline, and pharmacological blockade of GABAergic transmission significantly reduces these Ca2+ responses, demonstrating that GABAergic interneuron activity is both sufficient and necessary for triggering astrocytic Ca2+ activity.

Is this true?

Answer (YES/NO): NO